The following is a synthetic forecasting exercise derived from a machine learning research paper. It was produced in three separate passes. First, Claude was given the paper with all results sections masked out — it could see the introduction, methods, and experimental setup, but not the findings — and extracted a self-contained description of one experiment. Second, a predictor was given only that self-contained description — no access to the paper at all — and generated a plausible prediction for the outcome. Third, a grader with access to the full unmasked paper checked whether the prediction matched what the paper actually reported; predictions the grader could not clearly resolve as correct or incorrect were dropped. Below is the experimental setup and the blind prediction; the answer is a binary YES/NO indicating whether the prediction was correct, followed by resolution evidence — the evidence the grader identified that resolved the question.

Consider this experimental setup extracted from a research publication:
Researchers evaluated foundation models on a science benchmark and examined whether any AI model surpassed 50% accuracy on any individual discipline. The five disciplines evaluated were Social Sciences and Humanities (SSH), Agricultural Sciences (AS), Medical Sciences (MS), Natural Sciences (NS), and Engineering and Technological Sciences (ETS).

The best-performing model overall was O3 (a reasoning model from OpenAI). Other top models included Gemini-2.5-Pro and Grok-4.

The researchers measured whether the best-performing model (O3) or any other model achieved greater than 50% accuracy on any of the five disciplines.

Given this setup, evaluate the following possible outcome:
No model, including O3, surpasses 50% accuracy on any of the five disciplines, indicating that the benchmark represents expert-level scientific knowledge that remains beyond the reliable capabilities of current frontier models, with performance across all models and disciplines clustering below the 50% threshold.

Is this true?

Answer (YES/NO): NO